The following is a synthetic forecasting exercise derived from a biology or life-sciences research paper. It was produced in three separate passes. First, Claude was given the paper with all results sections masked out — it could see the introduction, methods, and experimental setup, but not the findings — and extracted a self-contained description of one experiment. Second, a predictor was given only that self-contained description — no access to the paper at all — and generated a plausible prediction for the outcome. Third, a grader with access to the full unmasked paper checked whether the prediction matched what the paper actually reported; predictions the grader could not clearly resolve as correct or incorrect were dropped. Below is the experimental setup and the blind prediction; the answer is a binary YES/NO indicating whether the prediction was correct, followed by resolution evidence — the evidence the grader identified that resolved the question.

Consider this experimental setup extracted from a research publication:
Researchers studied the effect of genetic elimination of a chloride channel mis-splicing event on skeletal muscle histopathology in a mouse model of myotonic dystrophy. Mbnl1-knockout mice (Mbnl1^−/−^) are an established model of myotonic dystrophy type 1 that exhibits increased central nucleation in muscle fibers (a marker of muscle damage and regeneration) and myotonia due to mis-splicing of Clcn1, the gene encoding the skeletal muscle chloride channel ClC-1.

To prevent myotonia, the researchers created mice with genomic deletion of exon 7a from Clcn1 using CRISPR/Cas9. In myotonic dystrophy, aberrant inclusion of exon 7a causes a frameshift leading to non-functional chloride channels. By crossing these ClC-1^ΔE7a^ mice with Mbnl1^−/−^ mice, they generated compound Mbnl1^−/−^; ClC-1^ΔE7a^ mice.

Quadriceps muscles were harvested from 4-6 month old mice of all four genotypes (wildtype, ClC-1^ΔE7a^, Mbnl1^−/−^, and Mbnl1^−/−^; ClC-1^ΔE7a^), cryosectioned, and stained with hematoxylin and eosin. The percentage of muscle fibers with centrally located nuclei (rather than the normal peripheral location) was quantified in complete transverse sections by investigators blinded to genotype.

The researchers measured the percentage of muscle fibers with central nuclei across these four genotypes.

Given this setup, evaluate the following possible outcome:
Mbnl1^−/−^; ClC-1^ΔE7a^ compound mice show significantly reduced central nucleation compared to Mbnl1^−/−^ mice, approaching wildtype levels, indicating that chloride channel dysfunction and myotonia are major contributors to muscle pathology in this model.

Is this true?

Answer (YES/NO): NO